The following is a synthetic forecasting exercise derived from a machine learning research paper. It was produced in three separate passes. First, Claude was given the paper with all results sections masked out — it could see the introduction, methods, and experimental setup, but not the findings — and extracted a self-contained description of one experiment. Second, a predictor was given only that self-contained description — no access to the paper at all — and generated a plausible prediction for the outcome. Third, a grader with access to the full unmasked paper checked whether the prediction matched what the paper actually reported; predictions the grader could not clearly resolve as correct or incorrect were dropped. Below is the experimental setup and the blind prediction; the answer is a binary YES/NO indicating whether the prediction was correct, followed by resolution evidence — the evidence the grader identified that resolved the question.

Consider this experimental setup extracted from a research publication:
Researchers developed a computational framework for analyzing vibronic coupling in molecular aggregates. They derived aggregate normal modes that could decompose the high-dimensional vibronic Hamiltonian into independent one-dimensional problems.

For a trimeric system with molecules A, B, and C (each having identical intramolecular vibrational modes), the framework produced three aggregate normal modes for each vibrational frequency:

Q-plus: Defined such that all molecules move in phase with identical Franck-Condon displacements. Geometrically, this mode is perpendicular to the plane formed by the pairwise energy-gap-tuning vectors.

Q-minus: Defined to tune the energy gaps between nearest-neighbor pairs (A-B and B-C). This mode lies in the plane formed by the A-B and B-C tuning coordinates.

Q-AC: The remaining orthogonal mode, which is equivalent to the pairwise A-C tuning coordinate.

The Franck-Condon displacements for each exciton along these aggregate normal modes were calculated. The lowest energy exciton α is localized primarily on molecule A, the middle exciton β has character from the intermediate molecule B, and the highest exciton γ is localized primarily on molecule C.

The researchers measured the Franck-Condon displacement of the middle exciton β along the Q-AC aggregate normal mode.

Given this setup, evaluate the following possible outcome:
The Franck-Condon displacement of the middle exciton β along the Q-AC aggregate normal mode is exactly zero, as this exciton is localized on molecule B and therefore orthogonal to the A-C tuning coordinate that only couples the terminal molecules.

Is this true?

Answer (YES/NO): YES